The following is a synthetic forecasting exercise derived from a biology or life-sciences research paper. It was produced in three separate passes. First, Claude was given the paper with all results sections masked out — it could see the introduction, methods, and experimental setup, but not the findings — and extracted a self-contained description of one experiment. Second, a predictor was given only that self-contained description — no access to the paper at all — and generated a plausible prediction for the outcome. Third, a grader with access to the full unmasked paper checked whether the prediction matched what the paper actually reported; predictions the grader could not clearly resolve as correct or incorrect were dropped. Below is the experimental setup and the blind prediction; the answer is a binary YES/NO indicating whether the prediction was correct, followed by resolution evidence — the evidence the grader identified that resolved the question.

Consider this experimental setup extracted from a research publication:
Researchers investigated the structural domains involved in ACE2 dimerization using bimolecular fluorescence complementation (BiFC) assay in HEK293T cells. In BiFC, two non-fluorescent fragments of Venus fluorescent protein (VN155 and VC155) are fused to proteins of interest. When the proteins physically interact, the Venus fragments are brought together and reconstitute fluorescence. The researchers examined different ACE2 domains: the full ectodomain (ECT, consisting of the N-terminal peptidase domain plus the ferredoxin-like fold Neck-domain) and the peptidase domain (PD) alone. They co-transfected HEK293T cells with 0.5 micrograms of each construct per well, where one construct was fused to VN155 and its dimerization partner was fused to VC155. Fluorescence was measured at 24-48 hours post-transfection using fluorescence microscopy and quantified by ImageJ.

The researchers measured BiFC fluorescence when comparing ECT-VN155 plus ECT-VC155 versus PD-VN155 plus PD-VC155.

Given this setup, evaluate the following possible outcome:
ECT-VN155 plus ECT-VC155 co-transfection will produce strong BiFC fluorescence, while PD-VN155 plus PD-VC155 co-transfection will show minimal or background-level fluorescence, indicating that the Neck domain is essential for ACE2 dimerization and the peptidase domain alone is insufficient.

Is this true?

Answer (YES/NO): YES